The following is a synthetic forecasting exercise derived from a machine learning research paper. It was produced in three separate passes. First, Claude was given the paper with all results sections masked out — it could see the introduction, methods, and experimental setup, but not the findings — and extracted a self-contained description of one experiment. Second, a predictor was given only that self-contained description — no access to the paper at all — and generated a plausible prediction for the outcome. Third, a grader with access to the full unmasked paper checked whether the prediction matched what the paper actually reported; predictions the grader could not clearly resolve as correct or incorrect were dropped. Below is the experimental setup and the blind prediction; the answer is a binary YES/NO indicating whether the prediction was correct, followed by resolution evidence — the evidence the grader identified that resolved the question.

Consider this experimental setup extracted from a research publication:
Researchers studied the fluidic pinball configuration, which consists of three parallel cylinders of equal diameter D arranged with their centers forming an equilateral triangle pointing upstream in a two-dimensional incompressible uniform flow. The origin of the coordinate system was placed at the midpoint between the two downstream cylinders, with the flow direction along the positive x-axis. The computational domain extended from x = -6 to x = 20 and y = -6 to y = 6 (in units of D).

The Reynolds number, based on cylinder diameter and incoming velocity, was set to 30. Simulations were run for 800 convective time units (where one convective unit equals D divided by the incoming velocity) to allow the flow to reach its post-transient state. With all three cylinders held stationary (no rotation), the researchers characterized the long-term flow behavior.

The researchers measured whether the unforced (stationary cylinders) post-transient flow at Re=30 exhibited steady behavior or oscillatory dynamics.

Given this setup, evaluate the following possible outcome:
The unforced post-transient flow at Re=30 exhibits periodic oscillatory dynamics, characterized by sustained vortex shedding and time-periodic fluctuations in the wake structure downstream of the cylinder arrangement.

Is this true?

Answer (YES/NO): YES